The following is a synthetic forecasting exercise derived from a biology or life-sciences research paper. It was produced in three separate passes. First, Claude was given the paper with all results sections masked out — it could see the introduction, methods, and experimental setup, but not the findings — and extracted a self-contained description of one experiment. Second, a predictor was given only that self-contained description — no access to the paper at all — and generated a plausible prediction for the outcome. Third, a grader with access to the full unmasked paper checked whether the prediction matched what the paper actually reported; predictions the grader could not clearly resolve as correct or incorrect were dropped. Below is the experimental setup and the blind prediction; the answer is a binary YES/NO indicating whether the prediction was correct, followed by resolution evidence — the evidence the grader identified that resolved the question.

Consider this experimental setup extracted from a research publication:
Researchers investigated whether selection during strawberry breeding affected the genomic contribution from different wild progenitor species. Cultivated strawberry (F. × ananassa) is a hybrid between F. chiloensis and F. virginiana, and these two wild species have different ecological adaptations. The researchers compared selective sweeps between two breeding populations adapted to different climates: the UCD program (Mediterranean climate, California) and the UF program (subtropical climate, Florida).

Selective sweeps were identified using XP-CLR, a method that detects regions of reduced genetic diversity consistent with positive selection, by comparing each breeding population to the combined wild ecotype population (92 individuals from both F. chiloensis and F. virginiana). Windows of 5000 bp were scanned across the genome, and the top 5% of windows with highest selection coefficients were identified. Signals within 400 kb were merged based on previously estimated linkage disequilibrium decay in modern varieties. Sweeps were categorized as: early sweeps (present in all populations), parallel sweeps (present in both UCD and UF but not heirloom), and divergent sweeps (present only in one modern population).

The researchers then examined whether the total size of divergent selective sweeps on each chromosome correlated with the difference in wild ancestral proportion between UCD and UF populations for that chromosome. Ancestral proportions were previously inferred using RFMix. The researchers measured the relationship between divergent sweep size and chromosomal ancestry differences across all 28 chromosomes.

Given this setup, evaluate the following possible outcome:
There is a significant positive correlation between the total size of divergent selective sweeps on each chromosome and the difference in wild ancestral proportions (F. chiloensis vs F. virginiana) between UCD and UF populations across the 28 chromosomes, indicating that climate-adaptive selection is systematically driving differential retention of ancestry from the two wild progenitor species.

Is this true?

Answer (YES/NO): YES